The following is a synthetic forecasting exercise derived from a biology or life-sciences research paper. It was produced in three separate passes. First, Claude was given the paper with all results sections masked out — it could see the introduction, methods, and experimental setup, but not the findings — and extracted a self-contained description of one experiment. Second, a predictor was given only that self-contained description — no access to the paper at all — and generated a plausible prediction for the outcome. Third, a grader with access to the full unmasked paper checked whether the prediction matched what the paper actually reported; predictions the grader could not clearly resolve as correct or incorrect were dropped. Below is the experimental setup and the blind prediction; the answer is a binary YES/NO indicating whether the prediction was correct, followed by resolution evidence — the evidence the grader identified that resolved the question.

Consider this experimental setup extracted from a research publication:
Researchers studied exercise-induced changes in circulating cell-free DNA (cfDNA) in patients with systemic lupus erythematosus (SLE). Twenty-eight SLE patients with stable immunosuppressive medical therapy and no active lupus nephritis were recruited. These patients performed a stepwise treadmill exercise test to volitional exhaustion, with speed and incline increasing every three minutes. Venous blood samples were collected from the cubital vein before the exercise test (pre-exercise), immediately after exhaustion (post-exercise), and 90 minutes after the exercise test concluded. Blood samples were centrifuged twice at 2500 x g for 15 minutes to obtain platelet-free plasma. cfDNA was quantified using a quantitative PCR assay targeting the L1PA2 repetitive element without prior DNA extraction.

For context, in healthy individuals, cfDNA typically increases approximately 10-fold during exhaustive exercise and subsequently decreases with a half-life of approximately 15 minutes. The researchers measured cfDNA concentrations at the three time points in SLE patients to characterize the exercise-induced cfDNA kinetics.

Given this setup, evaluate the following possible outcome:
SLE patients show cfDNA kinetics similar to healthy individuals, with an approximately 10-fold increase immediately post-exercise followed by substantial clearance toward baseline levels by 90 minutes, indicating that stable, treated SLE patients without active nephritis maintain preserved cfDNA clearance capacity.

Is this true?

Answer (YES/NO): NO